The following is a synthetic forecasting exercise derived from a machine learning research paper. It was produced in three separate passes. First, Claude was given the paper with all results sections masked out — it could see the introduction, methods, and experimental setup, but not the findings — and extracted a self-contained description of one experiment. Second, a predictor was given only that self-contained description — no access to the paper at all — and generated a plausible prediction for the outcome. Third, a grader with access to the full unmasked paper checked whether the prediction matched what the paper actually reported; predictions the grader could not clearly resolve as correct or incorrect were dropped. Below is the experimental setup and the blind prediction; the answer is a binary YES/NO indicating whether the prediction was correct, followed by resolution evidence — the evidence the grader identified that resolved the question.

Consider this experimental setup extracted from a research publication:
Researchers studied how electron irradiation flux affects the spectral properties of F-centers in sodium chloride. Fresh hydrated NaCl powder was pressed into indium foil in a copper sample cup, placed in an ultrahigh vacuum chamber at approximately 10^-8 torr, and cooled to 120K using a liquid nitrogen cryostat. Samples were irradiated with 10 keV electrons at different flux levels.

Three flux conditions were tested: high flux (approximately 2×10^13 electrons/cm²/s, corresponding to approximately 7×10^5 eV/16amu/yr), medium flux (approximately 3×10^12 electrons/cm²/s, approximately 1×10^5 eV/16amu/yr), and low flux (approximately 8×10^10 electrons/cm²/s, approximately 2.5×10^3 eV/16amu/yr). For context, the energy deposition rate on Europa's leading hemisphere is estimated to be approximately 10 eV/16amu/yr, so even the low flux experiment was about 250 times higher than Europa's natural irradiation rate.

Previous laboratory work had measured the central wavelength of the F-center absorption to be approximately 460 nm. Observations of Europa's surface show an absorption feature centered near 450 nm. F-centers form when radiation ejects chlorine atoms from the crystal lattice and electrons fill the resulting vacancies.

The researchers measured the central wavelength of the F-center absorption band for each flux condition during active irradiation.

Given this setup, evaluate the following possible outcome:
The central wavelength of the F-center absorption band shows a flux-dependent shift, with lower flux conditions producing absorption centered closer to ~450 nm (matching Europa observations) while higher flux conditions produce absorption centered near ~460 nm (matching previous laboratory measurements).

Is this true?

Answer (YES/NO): NO